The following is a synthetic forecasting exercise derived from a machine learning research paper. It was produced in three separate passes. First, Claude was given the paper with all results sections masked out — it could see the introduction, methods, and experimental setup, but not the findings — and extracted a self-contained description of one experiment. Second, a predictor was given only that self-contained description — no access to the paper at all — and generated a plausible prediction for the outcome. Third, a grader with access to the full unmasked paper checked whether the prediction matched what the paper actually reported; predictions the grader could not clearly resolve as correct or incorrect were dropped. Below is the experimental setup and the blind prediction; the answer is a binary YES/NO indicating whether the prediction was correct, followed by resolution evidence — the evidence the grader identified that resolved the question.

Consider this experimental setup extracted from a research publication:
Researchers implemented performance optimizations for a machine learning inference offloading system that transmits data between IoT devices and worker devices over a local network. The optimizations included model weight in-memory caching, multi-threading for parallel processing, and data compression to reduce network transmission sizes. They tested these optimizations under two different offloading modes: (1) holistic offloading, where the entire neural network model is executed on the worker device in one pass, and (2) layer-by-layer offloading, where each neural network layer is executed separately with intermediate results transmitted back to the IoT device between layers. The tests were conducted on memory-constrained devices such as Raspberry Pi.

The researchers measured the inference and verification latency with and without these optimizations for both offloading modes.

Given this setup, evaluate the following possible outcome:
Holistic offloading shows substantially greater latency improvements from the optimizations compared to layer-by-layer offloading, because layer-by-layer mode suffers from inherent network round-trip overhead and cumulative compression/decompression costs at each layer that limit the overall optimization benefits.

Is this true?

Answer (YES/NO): YES